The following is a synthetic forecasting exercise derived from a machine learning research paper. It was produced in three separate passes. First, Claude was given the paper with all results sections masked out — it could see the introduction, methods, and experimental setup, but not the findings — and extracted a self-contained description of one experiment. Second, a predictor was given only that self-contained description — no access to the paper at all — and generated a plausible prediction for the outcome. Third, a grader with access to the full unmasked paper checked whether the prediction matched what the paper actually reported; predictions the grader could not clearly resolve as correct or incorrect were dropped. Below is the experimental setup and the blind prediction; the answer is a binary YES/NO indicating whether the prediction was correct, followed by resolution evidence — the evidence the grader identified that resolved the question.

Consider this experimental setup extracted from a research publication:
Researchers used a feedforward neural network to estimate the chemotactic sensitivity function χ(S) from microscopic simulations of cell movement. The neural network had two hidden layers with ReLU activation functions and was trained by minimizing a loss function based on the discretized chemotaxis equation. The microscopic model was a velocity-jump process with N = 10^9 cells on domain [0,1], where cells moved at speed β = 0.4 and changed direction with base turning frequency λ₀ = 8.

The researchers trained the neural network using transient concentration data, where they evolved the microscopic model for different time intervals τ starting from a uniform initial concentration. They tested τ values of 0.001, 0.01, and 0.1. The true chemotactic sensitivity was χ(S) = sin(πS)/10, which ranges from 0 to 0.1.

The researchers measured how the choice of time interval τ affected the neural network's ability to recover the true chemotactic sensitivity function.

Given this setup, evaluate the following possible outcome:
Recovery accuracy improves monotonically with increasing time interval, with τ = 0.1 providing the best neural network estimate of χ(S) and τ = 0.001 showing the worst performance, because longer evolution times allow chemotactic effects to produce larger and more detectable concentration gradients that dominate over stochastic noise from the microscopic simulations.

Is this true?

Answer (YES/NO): NO